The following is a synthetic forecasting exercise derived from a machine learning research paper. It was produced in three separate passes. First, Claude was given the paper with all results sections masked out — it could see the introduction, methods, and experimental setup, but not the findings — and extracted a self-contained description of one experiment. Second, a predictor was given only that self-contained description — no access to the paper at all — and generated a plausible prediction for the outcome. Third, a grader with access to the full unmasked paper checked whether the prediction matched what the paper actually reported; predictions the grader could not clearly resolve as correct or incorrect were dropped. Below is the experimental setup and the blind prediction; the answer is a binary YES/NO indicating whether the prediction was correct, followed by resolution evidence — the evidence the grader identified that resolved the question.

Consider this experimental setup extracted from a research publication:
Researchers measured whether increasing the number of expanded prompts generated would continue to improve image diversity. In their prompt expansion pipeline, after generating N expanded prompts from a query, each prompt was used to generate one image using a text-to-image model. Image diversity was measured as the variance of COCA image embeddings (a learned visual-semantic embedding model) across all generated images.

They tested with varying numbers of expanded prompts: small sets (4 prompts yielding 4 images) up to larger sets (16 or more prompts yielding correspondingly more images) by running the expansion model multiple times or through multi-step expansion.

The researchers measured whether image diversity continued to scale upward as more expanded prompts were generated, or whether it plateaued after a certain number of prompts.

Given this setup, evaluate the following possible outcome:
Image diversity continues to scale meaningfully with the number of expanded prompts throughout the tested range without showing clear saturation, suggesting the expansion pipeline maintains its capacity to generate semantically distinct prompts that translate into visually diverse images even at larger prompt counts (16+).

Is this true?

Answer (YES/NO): YES